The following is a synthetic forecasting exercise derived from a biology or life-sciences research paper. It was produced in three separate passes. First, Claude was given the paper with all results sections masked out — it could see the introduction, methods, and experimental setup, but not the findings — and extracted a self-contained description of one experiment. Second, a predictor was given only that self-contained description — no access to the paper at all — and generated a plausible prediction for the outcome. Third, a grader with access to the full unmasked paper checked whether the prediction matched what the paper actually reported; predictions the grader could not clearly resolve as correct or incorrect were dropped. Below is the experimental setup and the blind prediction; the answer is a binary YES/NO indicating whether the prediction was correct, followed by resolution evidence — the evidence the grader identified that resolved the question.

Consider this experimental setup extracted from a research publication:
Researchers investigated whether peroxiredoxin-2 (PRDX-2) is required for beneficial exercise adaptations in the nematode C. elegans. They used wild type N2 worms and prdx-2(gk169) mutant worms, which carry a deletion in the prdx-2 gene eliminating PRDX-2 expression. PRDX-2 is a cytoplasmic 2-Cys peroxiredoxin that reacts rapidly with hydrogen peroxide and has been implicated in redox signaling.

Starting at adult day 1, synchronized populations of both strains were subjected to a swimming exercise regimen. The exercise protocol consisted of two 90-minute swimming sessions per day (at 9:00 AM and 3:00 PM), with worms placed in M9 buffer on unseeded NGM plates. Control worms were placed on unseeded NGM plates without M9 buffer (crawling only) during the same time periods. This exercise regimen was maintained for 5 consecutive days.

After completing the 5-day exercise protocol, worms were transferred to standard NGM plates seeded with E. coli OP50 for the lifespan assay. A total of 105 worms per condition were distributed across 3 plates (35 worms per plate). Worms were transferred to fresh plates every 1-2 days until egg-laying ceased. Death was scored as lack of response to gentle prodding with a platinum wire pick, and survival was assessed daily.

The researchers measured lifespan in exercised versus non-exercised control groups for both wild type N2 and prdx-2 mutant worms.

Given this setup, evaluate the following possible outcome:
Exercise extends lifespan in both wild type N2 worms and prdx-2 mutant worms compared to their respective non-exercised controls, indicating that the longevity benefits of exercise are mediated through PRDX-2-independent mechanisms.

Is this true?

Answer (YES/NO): NO